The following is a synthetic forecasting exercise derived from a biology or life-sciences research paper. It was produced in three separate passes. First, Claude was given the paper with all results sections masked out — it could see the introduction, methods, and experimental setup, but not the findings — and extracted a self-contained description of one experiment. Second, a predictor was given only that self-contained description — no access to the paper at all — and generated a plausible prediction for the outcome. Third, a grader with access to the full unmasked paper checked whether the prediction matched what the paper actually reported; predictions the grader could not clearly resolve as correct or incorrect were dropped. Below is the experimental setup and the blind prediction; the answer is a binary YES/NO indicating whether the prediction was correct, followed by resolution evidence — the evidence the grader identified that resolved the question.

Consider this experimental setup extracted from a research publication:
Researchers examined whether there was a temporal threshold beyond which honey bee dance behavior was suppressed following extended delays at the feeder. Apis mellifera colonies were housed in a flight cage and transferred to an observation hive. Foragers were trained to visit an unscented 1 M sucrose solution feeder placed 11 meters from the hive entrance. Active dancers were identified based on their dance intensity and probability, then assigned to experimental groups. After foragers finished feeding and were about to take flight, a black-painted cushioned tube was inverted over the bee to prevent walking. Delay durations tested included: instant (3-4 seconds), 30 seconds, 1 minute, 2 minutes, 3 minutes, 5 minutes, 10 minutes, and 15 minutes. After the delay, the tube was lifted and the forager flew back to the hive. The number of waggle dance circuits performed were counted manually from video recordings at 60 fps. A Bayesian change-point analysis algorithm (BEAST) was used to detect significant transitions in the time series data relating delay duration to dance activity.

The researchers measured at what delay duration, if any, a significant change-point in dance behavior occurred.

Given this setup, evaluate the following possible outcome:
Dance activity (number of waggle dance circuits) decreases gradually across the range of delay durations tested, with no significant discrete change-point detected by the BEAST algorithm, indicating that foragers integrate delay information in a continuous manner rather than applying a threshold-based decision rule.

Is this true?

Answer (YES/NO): NO